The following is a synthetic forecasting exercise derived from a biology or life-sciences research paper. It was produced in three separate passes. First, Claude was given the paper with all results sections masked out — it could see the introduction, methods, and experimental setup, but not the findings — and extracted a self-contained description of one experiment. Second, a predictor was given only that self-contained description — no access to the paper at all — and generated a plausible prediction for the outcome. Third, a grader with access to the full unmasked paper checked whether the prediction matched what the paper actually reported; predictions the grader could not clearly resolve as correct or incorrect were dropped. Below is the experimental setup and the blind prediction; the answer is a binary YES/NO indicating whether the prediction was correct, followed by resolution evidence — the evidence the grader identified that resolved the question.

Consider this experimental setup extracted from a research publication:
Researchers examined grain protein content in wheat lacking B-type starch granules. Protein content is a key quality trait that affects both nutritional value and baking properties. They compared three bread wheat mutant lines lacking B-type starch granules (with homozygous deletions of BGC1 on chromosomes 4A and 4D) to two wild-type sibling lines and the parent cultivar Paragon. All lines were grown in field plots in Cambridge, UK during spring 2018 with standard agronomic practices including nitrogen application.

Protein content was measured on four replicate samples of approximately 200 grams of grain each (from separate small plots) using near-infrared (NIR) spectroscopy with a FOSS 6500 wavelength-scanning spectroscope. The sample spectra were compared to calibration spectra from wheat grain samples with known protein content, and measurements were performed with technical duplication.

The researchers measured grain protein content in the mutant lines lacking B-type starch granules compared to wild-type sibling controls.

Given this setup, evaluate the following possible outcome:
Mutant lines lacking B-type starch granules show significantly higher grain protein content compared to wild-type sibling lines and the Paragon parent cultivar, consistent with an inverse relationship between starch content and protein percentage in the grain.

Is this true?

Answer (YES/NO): NO